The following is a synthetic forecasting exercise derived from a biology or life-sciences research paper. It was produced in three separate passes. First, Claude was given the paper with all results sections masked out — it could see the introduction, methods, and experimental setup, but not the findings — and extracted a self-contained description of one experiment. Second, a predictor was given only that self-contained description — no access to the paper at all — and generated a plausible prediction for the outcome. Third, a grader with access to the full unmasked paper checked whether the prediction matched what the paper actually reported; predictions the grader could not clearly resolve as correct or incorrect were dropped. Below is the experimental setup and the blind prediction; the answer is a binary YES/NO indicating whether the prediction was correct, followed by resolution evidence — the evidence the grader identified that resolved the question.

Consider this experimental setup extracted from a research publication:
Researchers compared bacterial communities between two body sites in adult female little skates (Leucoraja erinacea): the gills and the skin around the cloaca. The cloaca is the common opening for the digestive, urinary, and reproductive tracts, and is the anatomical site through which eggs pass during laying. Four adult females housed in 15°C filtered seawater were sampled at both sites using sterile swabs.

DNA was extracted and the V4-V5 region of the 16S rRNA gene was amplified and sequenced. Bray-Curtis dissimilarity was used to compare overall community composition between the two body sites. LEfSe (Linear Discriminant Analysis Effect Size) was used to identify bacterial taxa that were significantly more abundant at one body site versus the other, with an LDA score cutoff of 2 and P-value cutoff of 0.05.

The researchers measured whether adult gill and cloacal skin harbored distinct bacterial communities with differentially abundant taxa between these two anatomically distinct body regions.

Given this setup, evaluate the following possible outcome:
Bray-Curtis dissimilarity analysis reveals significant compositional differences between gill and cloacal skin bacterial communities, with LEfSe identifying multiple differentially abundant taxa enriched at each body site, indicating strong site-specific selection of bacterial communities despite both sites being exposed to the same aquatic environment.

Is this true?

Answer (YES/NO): YES